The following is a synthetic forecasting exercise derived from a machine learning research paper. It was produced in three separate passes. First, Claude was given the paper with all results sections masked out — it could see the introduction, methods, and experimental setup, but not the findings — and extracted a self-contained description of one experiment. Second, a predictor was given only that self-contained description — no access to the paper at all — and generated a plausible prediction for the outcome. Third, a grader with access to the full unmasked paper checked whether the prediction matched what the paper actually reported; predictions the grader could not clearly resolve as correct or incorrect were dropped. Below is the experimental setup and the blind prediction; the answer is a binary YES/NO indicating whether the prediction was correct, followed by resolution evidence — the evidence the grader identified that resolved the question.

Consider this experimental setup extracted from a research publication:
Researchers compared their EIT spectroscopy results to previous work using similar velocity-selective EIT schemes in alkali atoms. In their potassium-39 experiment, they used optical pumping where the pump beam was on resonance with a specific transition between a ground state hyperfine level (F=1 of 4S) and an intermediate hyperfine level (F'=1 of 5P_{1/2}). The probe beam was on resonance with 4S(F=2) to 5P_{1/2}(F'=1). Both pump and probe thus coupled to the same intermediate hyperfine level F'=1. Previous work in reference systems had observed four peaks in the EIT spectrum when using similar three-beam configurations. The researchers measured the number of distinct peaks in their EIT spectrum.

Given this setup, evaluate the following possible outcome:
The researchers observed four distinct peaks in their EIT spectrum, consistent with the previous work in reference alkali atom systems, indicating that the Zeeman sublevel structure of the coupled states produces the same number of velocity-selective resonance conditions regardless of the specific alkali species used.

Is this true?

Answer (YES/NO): NO